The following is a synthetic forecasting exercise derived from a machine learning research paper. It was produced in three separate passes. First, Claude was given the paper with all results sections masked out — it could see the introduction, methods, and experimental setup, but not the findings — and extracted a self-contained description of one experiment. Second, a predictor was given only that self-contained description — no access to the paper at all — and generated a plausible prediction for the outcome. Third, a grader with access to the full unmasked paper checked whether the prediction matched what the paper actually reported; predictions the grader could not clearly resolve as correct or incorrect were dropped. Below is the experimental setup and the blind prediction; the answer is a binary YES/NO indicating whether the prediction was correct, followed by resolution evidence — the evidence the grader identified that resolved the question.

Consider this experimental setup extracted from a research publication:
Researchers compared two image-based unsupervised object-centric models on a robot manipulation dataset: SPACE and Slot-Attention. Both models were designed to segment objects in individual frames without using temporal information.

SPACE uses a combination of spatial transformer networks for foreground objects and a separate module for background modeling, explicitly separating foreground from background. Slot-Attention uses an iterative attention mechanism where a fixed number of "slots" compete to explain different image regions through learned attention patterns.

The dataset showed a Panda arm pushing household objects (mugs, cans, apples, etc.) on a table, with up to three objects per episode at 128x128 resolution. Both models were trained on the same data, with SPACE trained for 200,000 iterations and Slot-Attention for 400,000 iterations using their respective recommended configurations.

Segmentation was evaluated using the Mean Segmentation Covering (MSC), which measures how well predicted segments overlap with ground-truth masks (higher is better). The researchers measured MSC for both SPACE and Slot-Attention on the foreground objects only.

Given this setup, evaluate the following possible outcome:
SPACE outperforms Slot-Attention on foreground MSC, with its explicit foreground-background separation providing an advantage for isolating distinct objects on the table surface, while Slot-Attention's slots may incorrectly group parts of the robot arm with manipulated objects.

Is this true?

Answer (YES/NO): NO